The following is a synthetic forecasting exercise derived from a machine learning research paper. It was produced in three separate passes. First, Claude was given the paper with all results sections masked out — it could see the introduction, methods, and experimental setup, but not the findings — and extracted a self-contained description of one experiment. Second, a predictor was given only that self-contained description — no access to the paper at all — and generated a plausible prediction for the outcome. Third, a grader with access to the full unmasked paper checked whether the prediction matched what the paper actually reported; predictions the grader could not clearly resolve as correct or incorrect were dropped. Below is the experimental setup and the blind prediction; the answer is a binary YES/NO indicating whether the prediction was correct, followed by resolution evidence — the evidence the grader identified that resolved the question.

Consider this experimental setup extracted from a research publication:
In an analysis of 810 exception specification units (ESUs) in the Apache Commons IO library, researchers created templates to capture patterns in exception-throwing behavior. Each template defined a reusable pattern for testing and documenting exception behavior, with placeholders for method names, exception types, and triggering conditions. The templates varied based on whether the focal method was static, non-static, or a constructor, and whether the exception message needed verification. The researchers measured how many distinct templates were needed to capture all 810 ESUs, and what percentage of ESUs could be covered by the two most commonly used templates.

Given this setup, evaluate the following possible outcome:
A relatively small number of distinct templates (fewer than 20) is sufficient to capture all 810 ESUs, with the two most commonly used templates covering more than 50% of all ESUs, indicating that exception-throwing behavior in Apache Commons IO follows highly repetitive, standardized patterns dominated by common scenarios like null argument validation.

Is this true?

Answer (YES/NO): YES